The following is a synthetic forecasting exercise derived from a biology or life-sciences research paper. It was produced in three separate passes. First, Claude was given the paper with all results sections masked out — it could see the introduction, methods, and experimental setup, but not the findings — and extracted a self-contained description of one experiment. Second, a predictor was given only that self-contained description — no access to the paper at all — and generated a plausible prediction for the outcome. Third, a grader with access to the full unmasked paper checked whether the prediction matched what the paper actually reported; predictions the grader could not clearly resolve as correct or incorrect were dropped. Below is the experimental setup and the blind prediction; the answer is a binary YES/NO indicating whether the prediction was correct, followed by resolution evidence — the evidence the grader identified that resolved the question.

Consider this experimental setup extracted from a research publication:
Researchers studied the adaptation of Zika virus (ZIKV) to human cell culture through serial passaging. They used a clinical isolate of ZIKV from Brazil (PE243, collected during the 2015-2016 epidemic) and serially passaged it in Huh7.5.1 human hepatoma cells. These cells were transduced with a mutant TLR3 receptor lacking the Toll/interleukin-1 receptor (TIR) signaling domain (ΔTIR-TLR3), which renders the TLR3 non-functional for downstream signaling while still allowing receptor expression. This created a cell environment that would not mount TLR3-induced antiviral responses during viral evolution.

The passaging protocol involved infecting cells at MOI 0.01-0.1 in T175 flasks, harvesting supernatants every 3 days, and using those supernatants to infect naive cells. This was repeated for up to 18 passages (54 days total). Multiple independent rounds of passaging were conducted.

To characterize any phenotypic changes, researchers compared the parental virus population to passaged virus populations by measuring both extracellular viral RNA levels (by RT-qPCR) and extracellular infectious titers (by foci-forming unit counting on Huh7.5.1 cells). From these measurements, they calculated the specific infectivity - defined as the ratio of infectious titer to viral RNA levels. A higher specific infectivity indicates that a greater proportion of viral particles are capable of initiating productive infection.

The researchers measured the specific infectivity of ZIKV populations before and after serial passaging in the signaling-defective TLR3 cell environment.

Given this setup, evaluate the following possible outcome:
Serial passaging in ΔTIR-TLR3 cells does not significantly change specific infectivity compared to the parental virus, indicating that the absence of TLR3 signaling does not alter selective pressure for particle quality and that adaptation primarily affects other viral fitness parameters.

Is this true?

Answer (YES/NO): NO